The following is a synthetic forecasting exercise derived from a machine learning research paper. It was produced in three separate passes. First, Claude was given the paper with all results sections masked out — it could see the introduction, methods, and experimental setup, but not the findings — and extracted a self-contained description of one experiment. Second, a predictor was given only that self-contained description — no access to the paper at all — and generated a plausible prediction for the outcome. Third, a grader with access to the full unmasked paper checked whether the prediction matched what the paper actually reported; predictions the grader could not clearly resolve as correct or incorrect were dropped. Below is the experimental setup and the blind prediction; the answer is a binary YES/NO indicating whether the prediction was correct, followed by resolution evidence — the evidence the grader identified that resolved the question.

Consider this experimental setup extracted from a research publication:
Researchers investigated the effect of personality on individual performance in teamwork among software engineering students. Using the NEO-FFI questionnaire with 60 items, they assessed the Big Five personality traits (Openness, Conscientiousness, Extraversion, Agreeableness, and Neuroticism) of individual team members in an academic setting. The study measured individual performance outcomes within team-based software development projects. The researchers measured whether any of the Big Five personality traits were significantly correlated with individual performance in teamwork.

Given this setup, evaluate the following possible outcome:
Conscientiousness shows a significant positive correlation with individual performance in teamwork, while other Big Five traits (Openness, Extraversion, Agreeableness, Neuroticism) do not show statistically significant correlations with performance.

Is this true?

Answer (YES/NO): NO